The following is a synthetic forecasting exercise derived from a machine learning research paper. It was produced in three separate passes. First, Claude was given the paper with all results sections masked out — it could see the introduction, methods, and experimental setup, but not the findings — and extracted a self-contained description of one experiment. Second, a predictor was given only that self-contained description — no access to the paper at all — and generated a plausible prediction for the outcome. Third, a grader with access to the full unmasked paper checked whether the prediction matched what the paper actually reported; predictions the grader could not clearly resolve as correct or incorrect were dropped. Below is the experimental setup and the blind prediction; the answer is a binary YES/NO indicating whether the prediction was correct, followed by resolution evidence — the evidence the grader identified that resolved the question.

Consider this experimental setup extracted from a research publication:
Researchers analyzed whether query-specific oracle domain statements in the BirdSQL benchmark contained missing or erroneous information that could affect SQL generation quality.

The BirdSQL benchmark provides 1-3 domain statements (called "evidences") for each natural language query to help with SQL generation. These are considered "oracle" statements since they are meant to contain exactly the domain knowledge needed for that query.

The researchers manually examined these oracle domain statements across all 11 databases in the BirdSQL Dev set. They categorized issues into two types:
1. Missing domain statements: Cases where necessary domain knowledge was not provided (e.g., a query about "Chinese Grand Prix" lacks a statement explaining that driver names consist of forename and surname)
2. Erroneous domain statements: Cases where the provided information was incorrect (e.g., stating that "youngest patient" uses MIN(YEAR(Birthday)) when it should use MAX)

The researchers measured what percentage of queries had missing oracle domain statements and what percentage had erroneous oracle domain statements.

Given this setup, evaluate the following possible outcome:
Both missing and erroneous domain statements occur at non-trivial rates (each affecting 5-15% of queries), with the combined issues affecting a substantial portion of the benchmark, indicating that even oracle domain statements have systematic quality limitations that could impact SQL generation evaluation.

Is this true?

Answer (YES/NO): NO